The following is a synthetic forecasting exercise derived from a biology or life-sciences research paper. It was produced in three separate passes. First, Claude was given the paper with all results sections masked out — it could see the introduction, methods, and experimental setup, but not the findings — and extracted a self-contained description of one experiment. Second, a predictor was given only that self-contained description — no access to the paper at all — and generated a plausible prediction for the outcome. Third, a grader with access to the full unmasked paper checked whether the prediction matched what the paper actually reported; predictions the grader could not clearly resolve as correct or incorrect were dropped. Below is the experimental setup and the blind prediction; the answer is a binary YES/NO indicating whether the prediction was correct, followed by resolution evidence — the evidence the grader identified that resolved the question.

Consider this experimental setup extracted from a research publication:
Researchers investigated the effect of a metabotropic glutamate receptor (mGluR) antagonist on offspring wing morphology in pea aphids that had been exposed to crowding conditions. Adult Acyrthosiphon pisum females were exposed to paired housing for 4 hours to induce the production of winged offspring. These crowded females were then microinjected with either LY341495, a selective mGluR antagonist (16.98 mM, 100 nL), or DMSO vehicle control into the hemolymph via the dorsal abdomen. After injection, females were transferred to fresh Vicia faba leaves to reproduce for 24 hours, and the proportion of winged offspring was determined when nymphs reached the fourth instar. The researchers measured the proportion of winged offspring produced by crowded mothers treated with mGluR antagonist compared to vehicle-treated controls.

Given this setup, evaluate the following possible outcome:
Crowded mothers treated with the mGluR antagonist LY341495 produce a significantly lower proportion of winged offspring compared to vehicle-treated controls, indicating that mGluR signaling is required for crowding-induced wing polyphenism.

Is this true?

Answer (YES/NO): YES